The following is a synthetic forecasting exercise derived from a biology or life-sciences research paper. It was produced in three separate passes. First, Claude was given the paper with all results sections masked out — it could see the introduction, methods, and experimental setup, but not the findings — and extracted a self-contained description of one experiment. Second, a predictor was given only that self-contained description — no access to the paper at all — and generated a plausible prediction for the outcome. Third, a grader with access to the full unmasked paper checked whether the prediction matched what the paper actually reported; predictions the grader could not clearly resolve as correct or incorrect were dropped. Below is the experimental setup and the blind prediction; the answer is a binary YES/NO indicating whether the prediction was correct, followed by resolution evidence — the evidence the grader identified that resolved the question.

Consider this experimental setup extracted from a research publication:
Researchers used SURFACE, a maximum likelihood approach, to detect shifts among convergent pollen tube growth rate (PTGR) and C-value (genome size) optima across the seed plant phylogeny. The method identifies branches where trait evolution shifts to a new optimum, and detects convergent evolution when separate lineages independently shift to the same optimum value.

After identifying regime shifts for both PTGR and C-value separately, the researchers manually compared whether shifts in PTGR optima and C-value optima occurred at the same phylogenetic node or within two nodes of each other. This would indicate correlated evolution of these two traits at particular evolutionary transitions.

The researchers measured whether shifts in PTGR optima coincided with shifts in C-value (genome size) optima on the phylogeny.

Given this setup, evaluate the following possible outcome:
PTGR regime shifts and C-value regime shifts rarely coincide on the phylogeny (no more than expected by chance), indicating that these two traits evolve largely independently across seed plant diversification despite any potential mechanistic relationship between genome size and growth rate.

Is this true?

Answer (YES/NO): YES